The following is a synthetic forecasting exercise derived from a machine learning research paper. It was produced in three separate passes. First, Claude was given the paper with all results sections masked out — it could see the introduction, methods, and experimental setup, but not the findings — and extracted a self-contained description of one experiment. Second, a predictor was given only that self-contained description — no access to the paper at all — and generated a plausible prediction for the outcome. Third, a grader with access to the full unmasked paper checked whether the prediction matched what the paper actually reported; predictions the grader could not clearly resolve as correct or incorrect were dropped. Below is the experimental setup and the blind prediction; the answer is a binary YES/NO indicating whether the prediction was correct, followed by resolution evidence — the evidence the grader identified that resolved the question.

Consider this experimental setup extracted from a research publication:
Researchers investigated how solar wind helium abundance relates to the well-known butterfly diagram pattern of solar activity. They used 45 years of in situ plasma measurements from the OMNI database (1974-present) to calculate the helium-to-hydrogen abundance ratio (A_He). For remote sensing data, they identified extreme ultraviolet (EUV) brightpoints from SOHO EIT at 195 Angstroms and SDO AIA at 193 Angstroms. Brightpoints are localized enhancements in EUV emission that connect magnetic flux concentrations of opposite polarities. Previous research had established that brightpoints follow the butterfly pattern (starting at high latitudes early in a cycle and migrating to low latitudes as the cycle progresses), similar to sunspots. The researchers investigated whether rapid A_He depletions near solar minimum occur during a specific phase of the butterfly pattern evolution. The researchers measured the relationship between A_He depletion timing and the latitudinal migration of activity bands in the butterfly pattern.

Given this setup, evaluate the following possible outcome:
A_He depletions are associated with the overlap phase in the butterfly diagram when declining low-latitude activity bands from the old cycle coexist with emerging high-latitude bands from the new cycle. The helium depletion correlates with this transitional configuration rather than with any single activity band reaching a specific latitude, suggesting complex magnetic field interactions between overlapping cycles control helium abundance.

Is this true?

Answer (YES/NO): NO